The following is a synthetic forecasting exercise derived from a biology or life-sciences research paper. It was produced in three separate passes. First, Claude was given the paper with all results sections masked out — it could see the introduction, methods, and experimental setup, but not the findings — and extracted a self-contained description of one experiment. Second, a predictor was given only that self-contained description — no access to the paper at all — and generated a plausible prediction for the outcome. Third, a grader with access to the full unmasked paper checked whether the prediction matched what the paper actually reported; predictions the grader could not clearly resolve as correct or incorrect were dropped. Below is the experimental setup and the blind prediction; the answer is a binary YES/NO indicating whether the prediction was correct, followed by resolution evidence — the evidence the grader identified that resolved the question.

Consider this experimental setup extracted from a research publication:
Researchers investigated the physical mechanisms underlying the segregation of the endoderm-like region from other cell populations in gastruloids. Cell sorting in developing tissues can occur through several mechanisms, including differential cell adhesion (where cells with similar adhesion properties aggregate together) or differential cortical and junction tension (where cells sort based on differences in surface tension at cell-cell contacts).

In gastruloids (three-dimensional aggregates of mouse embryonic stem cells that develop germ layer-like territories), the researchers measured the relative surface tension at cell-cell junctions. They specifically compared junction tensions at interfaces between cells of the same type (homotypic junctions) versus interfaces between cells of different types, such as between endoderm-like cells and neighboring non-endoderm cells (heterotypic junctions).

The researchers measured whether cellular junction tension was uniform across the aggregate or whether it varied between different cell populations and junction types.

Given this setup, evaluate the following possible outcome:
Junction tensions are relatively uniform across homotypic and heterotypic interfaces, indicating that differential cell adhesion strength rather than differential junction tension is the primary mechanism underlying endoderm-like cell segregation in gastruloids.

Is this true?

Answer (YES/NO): NO